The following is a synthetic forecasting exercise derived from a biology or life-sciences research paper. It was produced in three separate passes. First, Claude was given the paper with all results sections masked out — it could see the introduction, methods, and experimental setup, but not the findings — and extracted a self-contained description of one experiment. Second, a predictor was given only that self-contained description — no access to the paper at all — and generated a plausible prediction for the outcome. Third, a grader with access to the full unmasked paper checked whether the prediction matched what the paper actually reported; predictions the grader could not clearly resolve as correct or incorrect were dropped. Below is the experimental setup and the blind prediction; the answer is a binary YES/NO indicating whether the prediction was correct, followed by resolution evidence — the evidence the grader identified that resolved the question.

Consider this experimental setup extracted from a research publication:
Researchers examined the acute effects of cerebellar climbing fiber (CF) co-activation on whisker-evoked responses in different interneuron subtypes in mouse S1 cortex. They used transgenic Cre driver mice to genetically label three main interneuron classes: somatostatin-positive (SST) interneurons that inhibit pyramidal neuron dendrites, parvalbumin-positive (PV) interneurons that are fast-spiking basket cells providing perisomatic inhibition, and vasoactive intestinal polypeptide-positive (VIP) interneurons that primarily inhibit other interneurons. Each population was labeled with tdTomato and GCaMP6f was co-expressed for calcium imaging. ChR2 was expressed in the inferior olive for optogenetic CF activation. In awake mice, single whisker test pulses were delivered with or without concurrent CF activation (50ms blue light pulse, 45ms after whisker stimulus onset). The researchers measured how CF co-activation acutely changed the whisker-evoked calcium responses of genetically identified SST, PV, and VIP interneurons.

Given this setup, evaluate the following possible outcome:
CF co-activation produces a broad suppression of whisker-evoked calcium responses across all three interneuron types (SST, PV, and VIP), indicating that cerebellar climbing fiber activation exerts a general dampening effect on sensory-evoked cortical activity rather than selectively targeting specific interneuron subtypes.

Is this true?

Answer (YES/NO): NO